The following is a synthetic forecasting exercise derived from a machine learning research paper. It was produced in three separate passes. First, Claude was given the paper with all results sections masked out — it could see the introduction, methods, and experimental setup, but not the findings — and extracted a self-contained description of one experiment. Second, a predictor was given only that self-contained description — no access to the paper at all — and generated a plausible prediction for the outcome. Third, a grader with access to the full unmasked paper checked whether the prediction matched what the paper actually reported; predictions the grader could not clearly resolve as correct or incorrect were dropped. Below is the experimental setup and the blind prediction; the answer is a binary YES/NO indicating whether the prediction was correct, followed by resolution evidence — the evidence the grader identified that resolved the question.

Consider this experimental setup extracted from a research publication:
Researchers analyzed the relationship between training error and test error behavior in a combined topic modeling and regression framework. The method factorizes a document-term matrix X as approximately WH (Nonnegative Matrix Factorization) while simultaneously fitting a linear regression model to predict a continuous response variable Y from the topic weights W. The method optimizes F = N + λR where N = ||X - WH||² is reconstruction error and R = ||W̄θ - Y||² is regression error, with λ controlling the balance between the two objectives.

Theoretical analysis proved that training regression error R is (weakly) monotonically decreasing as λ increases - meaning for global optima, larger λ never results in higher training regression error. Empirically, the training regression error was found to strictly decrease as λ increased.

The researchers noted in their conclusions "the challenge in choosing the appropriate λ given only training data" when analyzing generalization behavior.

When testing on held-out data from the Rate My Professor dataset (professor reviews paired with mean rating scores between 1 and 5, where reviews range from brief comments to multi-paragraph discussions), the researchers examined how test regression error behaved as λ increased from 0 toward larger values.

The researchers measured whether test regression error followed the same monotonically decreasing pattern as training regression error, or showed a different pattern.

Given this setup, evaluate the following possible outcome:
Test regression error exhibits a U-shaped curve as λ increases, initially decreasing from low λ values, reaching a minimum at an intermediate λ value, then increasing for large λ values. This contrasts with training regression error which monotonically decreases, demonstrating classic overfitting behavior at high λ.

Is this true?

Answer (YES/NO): YES